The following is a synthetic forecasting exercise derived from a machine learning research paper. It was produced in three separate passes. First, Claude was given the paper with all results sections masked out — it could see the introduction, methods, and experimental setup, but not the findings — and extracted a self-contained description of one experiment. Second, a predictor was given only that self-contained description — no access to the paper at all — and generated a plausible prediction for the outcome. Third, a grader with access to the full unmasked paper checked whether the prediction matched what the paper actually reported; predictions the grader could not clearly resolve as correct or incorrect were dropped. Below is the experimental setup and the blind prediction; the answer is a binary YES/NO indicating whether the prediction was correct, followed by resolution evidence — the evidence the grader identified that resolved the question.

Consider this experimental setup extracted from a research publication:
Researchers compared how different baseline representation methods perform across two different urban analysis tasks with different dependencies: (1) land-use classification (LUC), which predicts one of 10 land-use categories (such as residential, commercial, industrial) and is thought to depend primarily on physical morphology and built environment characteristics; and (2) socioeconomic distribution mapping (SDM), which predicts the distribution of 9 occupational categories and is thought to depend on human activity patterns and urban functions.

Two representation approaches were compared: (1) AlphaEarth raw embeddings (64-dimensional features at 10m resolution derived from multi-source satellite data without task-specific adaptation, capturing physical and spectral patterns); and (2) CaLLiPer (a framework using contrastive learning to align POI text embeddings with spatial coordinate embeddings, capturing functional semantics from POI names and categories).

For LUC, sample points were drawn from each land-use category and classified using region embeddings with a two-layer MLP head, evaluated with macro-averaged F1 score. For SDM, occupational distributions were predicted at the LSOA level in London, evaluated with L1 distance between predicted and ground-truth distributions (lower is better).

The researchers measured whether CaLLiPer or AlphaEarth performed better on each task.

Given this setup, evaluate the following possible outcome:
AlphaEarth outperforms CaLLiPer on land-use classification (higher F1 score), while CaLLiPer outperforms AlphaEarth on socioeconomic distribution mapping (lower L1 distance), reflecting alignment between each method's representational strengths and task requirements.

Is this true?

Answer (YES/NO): YES